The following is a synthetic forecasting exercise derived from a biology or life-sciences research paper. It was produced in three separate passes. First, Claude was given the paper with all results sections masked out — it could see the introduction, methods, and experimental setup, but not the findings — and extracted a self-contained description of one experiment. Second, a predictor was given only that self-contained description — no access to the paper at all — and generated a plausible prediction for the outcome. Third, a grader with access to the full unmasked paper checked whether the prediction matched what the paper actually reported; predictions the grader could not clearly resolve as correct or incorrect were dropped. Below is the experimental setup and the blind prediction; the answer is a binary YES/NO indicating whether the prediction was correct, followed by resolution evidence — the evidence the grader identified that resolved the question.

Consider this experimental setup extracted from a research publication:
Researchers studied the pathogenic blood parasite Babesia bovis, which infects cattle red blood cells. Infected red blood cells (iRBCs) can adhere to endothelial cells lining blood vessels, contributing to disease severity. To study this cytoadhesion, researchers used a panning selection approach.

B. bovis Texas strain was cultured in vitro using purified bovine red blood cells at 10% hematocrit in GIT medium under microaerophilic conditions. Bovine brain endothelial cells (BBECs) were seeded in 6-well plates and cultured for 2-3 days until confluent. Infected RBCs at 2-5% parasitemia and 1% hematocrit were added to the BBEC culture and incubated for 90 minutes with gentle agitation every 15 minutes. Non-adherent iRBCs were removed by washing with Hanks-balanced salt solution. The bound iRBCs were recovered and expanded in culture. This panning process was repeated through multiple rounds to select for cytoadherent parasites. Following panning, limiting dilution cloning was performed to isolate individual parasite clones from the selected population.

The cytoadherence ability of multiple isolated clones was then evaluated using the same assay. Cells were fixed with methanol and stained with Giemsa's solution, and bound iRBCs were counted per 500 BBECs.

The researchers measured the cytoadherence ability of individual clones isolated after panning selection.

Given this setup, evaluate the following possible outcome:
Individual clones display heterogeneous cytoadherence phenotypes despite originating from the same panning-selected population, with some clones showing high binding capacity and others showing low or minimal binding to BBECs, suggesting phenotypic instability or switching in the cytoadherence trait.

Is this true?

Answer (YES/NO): YES